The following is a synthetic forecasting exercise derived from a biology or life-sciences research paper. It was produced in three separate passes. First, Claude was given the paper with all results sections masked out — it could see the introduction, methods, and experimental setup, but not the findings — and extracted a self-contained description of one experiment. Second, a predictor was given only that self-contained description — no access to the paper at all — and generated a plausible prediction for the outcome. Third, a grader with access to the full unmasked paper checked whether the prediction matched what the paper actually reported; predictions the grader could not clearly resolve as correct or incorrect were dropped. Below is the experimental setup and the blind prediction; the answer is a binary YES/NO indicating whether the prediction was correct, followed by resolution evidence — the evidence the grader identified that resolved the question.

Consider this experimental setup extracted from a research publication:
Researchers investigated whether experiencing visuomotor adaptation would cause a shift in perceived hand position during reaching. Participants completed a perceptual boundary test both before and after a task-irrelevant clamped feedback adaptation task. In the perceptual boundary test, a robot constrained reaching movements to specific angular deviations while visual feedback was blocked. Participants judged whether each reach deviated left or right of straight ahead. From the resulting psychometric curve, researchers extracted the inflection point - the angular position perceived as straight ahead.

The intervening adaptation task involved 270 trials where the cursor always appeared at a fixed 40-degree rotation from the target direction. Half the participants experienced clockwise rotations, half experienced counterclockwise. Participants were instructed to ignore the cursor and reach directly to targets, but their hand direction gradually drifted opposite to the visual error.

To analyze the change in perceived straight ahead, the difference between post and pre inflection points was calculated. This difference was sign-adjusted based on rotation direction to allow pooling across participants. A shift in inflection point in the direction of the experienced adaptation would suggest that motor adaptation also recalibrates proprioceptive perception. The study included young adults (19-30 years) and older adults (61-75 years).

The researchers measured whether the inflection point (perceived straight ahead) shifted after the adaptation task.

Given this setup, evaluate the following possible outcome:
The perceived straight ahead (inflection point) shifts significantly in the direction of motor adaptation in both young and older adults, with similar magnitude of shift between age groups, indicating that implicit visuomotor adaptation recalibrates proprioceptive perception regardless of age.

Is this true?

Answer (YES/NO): NO